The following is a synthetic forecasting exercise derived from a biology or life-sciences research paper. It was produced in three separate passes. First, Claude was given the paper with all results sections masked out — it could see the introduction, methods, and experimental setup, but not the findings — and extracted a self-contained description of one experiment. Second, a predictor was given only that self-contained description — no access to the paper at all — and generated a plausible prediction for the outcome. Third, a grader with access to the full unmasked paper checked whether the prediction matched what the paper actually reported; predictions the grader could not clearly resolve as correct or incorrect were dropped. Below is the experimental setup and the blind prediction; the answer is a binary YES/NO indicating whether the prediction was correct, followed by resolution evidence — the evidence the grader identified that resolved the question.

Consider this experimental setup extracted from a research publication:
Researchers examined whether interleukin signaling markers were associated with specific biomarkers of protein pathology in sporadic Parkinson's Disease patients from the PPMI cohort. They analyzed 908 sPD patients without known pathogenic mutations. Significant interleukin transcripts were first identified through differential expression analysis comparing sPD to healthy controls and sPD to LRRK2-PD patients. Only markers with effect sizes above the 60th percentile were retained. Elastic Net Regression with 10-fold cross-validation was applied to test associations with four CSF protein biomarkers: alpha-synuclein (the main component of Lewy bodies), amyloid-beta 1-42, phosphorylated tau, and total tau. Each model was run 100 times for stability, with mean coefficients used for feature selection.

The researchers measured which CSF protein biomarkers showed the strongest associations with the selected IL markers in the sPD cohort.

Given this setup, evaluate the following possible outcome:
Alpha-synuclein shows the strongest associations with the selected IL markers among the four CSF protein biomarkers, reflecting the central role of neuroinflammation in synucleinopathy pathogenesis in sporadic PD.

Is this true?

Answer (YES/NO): NO